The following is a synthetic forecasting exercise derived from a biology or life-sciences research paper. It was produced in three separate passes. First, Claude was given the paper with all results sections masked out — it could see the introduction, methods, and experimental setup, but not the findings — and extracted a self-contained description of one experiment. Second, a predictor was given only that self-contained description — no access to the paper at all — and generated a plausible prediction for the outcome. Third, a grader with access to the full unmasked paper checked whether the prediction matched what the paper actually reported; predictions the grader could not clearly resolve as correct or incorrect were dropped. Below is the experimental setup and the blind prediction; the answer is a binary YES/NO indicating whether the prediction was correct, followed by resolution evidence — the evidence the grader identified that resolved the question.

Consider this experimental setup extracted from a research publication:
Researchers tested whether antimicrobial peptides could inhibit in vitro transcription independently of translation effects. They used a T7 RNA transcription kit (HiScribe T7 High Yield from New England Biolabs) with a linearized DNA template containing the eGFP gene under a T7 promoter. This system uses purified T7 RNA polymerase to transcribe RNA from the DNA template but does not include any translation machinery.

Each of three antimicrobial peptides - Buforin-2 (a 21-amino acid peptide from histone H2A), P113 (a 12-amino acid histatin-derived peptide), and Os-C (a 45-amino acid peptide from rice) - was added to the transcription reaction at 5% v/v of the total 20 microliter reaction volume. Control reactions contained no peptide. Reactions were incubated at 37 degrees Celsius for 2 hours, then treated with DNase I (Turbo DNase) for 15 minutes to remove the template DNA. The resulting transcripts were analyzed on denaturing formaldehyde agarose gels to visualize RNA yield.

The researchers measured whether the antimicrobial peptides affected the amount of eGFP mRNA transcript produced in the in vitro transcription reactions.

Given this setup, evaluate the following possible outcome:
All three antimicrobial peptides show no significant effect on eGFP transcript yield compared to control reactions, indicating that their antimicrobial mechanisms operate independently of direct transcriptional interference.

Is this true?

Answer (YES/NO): NO